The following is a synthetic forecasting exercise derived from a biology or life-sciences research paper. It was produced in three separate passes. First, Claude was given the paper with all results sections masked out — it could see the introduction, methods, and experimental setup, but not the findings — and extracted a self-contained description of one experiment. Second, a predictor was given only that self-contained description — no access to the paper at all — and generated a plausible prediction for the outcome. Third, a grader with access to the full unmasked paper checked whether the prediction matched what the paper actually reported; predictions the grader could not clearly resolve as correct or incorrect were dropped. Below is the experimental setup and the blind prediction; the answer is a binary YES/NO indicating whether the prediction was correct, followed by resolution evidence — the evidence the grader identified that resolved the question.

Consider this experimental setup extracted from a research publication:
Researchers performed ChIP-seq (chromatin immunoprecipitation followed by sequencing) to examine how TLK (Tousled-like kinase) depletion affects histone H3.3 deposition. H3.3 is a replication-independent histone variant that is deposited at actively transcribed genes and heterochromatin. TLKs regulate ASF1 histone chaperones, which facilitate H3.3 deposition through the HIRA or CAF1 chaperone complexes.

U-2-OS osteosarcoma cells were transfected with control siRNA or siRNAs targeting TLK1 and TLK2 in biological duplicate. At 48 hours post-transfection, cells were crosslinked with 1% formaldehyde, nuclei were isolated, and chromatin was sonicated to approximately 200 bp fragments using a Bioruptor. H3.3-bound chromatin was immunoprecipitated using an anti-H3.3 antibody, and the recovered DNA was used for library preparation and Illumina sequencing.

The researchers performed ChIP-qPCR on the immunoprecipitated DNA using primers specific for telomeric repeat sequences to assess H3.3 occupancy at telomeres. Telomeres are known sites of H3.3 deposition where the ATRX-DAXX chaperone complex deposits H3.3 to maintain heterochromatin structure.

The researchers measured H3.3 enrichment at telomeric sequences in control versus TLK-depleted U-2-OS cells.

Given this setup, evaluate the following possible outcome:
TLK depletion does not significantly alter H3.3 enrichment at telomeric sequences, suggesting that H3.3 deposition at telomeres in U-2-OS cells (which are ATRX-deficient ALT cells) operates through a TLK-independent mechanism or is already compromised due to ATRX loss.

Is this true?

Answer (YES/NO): NO